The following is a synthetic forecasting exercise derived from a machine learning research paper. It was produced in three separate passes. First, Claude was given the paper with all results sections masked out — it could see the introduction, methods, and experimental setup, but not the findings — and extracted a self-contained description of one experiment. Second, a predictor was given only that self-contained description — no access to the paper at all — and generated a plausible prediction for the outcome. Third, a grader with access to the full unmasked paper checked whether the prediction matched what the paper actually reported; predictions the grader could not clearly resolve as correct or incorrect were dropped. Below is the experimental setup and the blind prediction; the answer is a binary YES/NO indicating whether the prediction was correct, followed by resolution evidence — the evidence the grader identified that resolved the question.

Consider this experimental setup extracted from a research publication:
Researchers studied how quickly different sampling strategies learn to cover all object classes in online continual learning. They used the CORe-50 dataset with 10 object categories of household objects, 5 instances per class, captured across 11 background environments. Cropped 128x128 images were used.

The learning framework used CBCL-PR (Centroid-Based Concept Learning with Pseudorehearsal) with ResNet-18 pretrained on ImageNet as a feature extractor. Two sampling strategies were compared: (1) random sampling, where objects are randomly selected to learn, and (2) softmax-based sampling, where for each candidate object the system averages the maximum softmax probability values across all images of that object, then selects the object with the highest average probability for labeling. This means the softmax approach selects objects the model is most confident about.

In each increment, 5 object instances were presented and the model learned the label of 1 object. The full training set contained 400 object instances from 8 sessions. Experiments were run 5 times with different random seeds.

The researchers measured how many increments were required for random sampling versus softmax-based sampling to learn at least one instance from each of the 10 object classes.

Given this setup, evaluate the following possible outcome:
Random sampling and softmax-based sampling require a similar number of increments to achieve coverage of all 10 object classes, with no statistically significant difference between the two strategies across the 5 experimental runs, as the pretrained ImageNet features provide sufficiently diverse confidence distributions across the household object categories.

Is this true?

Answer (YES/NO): NO